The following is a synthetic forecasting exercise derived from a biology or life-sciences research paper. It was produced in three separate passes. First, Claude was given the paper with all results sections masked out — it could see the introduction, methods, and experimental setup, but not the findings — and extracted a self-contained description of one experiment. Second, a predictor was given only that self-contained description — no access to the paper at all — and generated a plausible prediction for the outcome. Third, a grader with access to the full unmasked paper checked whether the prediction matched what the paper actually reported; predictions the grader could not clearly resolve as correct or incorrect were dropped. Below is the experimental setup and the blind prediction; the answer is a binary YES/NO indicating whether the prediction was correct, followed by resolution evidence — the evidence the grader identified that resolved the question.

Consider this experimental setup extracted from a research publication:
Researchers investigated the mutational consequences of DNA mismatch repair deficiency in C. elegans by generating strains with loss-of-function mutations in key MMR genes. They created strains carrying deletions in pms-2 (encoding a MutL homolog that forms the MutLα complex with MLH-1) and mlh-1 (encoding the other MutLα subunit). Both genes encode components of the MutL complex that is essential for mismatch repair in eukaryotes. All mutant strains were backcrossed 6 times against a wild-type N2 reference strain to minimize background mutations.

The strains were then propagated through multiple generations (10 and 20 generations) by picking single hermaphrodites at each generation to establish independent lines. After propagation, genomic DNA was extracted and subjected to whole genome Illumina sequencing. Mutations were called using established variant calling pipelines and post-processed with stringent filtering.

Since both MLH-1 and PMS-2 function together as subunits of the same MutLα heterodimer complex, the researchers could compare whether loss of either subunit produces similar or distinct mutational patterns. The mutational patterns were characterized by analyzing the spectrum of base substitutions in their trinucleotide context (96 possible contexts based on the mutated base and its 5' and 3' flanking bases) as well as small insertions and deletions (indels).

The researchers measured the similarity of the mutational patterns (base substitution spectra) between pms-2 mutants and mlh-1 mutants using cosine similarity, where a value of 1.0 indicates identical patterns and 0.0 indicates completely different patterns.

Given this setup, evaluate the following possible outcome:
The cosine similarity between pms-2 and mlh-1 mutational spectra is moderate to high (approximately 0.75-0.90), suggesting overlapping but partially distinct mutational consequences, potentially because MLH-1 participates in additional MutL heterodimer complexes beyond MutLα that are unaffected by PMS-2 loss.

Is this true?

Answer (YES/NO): NO